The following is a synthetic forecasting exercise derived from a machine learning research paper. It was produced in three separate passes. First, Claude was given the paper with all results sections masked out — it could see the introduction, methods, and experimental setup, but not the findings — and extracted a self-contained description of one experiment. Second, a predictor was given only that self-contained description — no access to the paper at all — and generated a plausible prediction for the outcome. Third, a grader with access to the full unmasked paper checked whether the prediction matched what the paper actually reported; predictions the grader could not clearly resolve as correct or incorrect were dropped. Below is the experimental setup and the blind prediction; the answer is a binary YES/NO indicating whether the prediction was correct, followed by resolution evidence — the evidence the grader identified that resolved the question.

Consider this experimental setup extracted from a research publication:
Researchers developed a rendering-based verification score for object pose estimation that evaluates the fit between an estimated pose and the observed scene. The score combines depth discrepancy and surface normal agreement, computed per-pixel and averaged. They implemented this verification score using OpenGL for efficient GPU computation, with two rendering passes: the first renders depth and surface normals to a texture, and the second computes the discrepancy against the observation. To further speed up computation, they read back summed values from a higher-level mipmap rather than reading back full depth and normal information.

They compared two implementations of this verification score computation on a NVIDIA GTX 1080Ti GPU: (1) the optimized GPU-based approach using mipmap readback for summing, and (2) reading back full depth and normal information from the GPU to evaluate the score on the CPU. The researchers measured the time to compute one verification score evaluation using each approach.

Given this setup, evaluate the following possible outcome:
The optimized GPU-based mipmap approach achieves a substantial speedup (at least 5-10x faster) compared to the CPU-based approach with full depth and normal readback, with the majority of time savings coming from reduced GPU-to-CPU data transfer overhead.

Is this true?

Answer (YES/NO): NO